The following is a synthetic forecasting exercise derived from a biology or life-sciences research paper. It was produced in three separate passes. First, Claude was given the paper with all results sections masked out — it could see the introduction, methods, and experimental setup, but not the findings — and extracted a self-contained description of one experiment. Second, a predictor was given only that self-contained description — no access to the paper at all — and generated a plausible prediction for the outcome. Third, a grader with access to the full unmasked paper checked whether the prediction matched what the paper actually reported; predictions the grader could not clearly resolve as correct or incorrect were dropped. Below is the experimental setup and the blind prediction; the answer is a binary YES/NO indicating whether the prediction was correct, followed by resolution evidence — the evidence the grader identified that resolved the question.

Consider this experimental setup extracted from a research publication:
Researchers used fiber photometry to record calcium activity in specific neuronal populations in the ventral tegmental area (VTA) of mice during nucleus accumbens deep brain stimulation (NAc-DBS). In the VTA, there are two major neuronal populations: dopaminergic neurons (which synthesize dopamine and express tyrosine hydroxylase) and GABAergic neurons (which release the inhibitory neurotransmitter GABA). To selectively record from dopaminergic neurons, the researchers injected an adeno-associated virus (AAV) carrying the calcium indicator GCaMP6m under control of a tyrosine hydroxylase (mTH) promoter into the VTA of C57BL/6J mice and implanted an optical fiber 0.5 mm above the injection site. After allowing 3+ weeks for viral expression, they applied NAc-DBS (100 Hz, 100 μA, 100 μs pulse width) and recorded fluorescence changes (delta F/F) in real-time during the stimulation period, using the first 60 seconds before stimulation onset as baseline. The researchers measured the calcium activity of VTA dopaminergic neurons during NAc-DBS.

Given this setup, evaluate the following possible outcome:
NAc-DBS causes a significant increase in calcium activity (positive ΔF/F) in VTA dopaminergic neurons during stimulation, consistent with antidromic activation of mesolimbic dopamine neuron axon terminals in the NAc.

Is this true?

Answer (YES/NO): YES